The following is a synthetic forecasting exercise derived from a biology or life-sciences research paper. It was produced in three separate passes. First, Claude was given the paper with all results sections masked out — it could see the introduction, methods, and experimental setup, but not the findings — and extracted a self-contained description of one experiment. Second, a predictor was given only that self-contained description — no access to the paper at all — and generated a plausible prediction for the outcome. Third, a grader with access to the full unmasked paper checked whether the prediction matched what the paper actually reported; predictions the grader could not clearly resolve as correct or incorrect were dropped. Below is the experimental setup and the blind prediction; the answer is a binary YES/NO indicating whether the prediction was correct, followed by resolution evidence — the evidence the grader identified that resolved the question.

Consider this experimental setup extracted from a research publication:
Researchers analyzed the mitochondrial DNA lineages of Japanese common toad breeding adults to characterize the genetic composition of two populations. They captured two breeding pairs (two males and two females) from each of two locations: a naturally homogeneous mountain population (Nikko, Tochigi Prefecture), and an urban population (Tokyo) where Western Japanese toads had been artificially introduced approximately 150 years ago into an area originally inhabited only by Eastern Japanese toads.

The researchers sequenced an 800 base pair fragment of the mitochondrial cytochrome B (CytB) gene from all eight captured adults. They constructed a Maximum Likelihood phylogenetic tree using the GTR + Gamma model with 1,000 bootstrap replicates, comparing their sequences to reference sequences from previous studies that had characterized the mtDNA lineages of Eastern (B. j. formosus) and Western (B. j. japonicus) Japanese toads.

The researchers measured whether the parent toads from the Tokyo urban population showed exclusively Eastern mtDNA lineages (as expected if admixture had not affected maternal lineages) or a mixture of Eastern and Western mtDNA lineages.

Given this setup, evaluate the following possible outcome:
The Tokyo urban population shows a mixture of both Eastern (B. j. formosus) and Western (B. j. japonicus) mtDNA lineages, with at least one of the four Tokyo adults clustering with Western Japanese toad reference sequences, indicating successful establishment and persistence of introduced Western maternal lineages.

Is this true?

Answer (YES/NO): YES